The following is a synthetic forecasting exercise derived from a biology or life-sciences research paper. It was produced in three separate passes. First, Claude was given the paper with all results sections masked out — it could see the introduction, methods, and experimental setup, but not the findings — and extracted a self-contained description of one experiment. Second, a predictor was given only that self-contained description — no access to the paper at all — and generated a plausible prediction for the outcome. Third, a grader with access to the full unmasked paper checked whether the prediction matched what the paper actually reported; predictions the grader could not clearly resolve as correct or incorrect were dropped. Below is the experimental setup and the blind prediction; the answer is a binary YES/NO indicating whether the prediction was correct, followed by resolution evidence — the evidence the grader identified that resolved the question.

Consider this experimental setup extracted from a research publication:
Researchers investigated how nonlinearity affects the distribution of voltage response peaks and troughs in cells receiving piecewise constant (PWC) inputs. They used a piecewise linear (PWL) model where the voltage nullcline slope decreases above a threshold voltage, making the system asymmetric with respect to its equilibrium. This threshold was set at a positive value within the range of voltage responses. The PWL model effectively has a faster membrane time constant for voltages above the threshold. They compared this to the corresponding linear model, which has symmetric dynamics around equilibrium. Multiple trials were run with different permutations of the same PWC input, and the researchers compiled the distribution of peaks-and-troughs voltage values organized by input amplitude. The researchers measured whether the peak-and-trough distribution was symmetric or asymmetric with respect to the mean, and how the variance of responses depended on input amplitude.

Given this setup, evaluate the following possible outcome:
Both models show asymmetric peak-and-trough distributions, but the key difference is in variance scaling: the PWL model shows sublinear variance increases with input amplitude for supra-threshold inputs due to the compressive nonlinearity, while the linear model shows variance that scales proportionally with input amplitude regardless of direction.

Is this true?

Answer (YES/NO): NO